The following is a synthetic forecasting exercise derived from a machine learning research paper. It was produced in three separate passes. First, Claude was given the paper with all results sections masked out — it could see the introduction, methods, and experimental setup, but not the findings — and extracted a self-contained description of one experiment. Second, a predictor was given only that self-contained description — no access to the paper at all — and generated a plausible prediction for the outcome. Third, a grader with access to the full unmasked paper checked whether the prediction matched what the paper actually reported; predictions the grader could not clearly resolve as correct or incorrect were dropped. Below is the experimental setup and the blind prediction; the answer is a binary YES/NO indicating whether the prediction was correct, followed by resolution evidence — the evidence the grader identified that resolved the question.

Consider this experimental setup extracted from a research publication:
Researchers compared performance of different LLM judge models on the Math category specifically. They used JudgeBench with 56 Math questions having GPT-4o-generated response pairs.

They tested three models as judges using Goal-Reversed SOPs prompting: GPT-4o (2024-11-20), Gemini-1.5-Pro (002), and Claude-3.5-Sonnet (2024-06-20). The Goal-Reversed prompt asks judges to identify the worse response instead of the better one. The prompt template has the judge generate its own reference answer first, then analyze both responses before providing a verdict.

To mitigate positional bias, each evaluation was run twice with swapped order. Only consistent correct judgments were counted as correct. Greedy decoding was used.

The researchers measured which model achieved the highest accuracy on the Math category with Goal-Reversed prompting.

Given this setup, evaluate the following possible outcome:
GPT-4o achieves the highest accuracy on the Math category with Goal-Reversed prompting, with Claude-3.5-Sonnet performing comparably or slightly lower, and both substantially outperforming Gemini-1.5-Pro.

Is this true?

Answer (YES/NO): NO